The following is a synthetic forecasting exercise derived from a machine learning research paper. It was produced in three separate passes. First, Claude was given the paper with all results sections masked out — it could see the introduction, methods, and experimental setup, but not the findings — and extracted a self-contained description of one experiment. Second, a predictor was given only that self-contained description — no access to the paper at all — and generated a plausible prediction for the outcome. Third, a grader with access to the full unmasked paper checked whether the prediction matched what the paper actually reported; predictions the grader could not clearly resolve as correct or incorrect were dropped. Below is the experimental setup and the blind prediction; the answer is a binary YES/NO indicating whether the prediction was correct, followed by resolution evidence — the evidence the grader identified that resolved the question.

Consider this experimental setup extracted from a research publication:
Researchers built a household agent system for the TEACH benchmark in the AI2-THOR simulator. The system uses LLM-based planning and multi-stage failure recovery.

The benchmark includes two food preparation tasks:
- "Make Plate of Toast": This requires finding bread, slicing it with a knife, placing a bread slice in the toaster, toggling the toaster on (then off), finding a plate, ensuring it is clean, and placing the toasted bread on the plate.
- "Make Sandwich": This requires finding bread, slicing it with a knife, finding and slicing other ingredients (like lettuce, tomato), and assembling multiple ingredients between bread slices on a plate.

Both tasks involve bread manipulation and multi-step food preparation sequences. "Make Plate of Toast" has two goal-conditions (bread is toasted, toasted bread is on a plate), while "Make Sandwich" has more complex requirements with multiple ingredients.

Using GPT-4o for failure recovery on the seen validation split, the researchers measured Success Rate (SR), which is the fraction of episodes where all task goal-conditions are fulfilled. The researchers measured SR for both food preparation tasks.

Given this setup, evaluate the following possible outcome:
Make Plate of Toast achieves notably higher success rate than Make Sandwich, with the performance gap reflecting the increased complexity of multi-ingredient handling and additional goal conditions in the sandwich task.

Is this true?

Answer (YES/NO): YES